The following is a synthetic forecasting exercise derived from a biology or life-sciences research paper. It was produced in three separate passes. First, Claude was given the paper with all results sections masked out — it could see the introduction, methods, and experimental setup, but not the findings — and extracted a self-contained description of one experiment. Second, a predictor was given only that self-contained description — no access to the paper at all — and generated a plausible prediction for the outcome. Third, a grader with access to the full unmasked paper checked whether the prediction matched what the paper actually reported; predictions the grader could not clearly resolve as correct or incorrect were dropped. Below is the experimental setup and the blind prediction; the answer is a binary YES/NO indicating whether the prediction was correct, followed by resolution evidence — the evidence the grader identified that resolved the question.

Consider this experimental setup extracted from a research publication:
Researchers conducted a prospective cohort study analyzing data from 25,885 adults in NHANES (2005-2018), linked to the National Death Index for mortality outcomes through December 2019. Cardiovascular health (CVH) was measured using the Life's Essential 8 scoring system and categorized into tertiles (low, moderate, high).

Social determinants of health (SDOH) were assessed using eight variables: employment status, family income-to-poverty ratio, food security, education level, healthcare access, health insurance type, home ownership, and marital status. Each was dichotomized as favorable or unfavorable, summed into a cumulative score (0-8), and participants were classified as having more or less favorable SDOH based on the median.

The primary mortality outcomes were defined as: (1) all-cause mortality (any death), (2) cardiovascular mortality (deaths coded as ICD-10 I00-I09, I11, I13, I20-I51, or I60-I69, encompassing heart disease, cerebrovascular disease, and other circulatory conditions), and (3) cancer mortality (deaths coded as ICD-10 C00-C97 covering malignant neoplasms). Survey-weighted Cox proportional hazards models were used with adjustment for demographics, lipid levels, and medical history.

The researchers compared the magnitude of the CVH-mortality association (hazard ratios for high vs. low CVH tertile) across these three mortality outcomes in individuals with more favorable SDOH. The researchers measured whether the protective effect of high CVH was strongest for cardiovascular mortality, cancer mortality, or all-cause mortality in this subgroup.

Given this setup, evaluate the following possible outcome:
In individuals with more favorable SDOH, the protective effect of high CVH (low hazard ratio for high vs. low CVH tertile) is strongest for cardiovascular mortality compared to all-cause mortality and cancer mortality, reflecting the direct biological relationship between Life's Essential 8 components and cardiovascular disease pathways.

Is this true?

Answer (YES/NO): YES